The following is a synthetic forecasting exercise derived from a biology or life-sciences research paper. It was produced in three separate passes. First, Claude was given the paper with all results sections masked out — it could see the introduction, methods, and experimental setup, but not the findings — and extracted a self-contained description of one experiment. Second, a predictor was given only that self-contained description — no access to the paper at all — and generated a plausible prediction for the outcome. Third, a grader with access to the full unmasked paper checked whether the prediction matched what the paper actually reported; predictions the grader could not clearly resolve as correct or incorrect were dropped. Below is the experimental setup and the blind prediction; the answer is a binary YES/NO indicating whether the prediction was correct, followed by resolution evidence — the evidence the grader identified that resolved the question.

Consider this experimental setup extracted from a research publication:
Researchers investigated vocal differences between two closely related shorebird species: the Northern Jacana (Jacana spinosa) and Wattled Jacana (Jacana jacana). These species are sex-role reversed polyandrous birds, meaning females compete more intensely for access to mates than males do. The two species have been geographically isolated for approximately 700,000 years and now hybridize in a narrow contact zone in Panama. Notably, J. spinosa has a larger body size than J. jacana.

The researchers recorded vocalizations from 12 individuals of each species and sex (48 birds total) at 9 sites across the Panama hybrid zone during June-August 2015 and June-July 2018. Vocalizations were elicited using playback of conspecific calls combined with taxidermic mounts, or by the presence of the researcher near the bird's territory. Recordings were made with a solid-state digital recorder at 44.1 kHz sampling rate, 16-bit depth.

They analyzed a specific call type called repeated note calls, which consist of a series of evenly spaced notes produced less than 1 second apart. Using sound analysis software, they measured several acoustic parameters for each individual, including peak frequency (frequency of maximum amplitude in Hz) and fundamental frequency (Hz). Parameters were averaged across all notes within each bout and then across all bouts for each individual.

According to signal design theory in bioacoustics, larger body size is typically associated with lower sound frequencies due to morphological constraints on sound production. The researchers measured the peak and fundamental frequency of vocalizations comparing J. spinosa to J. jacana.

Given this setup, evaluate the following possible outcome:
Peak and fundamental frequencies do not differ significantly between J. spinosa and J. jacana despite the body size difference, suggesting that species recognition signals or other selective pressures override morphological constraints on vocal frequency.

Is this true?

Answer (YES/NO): NO